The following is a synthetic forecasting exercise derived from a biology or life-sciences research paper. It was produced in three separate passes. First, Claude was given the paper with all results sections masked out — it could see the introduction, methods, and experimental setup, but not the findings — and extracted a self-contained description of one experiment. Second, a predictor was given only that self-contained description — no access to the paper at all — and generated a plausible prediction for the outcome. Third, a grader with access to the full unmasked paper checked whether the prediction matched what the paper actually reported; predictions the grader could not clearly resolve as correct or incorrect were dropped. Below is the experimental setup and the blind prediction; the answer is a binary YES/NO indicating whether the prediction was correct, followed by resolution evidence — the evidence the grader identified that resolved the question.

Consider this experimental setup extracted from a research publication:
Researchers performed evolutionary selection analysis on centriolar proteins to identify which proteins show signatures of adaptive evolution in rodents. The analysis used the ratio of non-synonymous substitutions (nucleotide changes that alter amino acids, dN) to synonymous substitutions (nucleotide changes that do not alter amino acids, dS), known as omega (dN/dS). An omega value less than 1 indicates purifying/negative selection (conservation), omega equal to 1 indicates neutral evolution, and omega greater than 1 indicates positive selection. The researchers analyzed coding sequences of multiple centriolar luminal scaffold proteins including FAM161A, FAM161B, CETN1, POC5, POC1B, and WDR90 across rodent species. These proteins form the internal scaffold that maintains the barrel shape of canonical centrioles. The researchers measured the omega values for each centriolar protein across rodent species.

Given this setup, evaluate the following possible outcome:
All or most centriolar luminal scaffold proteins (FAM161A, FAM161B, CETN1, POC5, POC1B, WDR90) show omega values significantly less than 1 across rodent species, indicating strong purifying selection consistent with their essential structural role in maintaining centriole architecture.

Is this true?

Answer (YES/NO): NO